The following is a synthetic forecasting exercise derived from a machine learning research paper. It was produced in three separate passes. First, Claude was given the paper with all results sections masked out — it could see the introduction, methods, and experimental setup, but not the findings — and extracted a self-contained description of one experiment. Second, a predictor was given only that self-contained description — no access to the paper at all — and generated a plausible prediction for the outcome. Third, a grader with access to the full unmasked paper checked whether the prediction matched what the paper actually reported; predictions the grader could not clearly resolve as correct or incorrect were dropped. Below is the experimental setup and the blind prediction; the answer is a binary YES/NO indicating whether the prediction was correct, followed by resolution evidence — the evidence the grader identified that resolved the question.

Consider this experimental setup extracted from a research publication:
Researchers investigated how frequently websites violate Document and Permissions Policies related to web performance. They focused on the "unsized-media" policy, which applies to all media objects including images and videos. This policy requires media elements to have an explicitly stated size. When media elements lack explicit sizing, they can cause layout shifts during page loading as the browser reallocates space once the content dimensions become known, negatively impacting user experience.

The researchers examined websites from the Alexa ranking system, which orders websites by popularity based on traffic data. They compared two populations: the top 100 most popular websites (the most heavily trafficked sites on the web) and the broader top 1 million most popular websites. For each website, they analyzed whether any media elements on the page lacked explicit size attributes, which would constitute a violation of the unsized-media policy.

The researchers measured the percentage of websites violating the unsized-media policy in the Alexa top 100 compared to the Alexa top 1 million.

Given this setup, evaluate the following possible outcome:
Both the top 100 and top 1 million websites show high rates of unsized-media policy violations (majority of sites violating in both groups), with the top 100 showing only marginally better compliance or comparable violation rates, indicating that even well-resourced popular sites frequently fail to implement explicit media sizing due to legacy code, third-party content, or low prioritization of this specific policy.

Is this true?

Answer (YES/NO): NO